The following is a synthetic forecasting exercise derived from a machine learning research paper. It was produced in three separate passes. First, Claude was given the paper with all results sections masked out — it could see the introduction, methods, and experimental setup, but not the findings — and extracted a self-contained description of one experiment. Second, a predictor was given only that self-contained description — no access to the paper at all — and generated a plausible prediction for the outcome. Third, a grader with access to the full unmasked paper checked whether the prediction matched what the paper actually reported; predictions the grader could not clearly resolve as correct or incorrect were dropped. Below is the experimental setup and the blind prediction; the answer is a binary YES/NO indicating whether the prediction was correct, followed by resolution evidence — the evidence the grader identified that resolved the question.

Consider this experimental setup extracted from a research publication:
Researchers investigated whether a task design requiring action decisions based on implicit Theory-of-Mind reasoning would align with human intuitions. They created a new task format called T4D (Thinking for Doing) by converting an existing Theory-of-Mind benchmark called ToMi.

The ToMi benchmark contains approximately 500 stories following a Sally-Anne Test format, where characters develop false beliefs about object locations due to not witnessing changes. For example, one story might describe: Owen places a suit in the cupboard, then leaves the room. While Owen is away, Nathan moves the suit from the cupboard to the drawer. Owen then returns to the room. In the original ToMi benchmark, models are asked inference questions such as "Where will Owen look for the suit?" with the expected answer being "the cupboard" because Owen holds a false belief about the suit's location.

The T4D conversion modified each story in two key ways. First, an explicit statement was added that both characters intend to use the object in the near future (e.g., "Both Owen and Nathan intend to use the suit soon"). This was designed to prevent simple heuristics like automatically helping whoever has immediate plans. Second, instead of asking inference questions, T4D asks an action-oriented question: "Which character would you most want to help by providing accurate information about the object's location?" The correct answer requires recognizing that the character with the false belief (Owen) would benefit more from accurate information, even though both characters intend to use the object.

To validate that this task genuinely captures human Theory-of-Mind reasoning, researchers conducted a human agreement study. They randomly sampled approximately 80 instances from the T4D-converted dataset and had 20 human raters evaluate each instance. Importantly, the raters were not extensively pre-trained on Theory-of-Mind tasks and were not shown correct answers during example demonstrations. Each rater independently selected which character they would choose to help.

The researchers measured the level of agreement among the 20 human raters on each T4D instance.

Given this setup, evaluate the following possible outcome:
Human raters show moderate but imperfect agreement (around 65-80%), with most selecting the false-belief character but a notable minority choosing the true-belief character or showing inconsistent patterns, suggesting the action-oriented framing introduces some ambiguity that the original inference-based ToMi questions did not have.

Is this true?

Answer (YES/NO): NO